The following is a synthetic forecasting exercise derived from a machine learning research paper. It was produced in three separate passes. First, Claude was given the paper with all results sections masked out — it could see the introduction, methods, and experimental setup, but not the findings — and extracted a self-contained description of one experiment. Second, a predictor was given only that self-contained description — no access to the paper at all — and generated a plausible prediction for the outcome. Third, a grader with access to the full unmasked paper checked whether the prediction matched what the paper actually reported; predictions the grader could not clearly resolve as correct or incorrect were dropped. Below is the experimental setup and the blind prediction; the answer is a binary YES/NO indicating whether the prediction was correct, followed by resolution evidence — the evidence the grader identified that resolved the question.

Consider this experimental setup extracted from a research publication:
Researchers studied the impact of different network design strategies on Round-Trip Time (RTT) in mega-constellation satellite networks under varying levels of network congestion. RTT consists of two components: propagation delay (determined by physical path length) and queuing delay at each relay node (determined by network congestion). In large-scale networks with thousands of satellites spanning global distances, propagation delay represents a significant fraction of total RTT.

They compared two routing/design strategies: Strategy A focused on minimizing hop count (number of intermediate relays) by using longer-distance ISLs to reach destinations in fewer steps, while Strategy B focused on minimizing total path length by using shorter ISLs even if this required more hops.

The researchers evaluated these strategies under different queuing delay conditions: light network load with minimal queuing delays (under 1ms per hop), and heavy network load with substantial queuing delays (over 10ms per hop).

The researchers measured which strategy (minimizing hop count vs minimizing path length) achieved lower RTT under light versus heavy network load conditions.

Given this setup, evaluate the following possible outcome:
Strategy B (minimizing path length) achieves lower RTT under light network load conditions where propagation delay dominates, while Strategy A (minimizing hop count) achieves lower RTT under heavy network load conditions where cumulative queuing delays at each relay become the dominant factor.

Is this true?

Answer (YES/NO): YES